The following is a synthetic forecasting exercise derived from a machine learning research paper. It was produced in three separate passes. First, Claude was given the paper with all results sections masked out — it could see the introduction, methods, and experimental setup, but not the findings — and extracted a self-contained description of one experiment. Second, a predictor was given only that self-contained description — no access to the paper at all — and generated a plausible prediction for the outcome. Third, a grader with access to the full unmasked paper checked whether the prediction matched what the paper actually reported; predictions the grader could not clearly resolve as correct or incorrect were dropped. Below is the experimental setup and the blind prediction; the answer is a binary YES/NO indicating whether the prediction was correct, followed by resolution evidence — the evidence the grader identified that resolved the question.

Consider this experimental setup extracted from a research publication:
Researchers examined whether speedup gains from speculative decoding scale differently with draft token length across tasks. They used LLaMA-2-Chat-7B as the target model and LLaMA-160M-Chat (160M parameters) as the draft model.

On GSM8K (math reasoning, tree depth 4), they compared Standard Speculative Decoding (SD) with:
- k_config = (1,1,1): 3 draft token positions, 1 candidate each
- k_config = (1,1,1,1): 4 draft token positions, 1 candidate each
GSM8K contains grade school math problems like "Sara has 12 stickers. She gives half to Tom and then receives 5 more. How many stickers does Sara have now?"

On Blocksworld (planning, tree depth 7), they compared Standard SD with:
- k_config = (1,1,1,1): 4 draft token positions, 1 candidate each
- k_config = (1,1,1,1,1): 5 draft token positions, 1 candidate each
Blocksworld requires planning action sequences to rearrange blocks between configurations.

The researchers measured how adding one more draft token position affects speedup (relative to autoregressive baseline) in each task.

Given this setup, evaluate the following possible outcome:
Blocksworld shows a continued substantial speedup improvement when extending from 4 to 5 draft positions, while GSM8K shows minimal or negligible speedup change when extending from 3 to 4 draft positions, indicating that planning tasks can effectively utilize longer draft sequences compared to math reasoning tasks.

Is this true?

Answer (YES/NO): NO